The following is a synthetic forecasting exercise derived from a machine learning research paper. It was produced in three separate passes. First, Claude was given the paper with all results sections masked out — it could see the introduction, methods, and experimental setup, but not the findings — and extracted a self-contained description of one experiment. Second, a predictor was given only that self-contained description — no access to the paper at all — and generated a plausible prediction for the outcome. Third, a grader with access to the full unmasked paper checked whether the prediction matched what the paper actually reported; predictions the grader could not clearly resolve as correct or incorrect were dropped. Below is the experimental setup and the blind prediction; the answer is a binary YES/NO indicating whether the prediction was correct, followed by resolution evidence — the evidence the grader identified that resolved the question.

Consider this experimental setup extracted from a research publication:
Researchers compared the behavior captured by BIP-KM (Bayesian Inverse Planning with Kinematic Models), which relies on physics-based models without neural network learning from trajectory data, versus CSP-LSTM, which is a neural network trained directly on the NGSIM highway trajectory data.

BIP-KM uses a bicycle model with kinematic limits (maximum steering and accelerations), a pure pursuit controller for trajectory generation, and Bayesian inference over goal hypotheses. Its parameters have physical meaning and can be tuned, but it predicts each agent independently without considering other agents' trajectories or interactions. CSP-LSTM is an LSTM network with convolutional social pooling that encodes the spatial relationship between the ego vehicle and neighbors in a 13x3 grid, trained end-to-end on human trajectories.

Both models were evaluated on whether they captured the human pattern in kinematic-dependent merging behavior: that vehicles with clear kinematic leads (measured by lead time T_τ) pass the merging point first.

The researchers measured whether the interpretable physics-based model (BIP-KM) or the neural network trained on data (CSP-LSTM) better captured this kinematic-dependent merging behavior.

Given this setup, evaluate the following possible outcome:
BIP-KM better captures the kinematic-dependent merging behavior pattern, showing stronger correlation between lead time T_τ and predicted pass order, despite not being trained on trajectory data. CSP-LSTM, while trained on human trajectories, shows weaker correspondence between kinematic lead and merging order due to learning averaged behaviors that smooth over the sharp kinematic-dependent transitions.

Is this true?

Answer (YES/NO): NO